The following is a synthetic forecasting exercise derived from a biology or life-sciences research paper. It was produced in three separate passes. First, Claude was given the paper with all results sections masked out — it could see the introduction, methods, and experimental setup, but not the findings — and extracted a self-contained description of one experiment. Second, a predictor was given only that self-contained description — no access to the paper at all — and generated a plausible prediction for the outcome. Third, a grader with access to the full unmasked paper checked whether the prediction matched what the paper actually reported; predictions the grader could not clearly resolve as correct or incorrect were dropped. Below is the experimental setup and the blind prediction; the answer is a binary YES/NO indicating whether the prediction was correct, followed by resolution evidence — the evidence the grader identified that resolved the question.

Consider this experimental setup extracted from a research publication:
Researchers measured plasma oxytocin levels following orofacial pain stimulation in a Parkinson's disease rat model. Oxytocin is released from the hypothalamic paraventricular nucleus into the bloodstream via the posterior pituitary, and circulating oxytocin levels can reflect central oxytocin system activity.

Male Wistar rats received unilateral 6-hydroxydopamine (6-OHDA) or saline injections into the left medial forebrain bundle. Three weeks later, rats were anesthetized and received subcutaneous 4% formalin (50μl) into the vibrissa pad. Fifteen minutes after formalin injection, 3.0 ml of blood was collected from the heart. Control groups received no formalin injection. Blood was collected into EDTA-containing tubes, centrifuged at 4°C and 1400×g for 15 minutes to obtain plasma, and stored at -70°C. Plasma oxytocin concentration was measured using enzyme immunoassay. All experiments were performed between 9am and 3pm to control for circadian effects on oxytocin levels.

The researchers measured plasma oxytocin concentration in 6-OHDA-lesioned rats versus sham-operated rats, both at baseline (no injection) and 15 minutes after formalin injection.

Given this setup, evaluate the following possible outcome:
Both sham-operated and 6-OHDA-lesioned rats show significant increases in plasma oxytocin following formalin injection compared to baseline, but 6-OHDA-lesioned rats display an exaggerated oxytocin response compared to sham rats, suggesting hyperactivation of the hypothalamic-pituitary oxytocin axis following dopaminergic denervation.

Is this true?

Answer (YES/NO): NO